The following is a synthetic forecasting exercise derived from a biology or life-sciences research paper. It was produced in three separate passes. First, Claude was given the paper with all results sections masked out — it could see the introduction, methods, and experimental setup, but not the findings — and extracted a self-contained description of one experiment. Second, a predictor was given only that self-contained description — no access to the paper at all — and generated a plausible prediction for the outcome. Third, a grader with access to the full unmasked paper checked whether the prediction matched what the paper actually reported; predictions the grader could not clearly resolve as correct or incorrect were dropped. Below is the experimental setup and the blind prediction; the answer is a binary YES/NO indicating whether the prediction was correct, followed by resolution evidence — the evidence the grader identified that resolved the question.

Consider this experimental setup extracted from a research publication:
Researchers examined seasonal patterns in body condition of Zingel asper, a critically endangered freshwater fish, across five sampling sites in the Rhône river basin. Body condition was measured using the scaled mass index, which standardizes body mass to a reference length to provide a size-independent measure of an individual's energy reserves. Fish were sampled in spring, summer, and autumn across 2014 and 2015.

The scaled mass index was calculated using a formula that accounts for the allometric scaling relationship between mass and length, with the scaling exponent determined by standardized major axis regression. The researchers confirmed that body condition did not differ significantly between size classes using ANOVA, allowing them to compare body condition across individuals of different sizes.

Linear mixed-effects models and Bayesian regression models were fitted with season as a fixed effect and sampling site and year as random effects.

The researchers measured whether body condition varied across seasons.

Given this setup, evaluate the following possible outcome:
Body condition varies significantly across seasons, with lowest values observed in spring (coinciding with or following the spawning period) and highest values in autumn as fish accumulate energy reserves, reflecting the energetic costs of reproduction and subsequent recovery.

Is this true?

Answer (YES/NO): NO